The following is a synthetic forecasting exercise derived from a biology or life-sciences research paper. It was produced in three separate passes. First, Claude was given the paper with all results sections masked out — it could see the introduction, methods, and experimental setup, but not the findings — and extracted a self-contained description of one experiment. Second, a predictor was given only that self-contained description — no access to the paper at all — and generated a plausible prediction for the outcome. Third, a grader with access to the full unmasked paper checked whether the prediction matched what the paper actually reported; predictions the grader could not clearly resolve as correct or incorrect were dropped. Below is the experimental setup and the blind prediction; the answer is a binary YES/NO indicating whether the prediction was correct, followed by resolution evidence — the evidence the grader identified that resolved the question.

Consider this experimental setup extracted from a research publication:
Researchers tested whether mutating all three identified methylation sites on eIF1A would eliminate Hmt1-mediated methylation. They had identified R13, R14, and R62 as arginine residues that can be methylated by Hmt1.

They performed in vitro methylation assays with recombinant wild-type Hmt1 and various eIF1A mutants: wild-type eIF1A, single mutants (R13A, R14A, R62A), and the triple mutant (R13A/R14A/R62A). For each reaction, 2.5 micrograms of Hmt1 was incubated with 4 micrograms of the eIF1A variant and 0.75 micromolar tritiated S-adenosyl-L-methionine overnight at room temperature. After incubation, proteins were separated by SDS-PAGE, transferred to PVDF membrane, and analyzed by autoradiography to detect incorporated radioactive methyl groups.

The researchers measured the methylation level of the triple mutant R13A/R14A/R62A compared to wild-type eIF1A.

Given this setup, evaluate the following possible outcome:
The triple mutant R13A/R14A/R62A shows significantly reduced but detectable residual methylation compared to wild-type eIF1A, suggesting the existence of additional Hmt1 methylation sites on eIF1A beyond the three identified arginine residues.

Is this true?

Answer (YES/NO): NO